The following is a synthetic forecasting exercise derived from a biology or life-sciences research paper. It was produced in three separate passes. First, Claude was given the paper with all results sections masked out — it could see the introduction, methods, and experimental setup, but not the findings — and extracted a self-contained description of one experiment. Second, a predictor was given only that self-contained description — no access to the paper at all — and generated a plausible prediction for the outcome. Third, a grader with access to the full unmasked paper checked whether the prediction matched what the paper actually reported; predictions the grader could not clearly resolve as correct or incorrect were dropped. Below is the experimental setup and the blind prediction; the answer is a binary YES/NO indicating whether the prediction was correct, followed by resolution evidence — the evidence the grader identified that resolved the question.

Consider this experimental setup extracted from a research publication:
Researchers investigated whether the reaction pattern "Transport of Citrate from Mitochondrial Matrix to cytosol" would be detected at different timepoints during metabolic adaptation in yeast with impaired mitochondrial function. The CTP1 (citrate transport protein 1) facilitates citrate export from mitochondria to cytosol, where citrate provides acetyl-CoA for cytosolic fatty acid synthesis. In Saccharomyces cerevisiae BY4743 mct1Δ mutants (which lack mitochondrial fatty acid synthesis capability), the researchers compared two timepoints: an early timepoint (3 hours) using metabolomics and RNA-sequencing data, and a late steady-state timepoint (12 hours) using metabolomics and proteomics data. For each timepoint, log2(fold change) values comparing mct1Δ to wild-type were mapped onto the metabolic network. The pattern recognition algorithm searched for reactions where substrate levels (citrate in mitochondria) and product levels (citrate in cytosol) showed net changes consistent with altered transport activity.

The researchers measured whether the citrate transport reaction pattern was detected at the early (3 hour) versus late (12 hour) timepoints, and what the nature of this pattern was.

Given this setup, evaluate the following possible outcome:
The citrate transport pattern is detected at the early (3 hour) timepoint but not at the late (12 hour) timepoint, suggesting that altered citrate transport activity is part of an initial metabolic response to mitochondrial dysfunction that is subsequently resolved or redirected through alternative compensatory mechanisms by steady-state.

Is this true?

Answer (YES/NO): NO